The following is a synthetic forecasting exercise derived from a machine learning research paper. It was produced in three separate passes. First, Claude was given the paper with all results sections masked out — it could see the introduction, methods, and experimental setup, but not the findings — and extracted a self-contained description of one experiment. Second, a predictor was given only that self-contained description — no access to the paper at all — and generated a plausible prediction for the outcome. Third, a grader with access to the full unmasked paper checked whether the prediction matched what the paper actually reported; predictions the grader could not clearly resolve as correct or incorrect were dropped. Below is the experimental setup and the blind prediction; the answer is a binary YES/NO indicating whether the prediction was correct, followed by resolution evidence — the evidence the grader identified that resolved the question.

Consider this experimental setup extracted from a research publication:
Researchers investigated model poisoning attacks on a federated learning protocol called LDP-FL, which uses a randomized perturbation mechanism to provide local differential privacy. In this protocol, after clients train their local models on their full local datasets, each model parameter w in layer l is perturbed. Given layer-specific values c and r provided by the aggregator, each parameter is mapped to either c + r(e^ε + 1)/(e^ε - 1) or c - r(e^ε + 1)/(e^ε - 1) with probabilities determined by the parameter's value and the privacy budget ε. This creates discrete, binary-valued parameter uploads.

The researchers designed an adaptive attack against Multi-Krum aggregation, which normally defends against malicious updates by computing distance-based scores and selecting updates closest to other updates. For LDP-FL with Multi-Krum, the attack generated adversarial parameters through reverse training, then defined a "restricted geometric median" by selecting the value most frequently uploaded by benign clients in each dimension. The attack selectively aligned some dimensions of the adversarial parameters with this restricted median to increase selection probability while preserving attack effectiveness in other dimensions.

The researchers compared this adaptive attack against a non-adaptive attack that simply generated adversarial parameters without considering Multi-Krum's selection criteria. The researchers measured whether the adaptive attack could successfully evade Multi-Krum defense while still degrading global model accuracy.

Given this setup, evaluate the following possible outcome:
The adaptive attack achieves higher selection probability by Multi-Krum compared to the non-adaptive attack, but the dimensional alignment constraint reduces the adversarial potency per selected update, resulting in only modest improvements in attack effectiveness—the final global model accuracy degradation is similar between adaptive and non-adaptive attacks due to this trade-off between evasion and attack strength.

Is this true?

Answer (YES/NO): NO